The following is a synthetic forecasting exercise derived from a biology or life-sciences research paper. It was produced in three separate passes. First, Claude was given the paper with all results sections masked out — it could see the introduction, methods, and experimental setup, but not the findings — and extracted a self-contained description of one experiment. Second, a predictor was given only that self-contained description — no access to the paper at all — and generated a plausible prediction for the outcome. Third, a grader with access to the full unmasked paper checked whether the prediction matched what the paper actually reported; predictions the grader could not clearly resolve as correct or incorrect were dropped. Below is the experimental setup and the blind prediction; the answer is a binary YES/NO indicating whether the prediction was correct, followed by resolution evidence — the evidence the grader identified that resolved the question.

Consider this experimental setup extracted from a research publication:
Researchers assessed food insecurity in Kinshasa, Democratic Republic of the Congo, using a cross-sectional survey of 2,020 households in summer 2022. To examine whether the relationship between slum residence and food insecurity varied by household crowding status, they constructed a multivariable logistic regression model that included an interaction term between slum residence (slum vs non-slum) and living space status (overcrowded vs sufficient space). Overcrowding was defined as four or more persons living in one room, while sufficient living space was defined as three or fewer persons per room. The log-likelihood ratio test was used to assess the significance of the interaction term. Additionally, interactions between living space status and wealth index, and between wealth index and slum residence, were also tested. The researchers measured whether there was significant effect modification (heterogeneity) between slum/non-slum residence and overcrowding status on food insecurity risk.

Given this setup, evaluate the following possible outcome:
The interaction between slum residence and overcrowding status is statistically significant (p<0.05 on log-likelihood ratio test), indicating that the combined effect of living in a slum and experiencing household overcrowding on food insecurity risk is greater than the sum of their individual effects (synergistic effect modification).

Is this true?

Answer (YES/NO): NO